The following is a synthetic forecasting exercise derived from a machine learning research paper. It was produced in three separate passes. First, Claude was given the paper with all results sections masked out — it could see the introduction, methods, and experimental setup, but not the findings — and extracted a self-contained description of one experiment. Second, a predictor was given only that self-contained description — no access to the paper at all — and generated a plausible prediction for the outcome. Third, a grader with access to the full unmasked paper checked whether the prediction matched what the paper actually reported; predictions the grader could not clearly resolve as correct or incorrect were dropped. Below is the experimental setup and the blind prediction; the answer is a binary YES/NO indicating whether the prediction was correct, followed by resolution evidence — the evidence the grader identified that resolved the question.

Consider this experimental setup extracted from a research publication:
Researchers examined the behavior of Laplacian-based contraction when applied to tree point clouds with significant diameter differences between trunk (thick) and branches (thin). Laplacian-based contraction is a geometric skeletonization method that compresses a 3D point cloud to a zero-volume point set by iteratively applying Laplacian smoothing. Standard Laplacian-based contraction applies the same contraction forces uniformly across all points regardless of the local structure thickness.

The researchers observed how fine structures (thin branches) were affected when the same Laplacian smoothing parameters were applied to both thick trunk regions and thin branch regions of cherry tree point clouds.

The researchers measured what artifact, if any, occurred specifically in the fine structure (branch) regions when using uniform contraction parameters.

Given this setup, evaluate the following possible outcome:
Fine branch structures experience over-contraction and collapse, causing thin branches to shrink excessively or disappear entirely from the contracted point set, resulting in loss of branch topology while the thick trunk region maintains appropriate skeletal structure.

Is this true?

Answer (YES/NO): NO